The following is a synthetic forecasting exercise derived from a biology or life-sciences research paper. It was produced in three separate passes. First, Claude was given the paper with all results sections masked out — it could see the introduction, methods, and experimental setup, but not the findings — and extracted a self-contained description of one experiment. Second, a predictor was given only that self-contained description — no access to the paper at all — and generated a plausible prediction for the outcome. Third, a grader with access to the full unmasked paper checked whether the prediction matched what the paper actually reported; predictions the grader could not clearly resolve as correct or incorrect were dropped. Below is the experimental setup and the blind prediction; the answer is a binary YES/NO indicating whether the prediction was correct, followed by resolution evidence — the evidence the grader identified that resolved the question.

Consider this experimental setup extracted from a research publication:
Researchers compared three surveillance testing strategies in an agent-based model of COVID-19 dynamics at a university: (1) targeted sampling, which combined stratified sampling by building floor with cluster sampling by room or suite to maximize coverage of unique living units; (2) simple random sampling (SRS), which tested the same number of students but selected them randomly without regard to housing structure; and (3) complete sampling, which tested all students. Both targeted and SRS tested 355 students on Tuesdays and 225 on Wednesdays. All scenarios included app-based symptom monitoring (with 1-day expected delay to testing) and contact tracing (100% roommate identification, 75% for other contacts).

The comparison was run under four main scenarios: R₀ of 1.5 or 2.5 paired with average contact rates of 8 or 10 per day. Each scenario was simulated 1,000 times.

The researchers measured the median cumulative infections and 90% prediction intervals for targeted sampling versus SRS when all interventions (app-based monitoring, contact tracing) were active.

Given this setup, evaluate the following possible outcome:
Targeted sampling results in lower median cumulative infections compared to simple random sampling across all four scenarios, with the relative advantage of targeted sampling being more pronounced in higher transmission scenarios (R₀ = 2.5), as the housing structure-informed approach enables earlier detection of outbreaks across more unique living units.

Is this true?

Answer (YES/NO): NO